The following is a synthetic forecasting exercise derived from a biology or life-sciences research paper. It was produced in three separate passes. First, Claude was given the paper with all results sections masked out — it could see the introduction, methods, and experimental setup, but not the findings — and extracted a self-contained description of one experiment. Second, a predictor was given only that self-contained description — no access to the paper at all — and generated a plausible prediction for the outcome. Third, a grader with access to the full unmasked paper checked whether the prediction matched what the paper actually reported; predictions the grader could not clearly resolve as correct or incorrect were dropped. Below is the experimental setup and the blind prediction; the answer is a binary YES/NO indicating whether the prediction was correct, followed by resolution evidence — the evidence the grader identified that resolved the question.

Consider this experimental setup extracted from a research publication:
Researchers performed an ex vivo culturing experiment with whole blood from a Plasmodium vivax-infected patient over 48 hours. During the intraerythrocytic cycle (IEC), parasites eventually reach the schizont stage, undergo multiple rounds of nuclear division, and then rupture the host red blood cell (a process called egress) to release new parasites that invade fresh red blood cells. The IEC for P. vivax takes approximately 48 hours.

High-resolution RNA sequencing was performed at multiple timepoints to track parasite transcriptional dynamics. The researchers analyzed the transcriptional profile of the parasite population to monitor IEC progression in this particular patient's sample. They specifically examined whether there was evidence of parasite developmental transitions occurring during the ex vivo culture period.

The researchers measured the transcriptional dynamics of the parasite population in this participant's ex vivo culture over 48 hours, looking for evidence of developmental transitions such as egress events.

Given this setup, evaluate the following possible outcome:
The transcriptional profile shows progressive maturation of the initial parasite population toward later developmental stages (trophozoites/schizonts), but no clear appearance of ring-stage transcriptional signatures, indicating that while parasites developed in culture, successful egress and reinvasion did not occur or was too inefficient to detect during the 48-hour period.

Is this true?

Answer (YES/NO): NO